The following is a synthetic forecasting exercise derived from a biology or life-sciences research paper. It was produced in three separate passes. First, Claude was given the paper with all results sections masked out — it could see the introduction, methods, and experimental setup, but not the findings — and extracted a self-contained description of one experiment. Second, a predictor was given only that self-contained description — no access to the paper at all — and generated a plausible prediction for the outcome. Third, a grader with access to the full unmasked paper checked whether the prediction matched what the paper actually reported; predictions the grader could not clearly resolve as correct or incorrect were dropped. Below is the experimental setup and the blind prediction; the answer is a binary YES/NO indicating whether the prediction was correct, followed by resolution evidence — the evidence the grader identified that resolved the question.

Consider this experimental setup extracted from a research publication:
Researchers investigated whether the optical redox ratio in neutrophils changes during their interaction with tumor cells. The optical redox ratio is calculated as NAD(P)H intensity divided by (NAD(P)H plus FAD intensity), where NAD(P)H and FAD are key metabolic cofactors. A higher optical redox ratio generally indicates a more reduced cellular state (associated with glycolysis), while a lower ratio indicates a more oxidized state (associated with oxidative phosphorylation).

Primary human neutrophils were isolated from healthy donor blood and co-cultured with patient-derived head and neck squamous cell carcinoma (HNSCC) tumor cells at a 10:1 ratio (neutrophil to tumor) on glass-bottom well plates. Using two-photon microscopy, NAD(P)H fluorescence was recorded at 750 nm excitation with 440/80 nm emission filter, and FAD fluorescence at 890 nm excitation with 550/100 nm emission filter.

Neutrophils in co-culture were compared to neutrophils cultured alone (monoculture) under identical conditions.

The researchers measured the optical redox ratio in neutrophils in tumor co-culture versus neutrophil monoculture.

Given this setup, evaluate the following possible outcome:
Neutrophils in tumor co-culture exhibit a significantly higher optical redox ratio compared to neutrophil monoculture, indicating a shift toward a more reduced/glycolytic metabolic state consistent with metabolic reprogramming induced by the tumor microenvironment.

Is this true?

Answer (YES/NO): NO